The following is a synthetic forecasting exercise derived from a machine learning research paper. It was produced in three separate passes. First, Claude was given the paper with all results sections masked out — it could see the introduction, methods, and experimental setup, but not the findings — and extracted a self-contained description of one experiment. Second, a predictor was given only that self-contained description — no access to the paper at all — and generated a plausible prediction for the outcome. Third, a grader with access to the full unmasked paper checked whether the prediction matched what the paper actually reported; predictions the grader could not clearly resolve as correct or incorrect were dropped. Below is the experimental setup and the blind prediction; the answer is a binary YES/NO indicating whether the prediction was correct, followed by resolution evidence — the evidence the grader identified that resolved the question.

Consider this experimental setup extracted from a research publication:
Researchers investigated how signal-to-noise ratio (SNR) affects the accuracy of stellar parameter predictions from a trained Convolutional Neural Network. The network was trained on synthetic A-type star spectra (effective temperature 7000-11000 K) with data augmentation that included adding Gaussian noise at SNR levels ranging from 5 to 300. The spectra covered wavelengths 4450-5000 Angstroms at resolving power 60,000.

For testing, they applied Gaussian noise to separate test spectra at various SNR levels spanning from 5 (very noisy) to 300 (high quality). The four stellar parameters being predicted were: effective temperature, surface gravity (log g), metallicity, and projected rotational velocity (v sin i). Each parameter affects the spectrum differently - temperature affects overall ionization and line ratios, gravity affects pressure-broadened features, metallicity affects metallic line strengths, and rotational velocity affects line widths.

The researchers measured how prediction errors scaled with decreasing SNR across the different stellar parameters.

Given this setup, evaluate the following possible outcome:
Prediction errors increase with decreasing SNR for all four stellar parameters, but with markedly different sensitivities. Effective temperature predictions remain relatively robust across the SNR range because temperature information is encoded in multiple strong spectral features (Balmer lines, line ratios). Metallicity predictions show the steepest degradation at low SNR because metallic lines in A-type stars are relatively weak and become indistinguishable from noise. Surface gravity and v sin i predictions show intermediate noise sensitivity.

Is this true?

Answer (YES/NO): NO